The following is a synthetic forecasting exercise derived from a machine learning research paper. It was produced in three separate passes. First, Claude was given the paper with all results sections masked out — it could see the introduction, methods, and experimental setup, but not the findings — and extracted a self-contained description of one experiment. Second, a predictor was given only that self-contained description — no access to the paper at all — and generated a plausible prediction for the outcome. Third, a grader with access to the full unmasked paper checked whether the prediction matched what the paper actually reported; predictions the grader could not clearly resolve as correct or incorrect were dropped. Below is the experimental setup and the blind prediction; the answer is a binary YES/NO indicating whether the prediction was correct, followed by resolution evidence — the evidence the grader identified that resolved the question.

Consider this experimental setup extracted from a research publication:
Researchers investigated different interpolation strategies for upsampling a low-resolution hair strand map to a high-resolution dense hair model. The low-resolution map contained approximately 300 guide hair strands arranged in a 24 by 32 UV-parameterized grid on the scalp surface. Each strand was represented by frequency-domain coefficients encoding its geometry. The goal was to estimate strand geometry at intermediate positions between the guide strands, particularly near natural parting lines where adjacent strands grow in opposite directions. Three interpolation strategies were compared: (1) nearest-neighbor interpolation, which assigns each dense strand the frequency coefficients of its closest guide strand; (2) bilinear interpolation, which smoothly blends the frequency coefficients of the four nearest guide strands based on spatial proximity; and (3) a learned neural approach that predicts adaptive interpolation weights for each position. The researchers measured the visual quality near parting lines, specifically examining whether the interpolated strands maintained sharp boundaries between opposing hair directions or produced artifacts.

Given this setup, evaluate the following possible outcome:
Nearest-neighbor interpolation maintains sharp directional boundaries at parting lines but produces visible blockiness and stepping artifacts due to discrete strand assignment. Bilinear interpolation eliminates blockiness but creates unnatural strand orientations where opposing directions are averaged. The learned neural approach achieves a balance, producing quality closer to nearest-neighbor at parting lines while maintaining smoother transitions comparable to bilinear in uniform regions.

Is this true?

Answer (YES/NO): YES